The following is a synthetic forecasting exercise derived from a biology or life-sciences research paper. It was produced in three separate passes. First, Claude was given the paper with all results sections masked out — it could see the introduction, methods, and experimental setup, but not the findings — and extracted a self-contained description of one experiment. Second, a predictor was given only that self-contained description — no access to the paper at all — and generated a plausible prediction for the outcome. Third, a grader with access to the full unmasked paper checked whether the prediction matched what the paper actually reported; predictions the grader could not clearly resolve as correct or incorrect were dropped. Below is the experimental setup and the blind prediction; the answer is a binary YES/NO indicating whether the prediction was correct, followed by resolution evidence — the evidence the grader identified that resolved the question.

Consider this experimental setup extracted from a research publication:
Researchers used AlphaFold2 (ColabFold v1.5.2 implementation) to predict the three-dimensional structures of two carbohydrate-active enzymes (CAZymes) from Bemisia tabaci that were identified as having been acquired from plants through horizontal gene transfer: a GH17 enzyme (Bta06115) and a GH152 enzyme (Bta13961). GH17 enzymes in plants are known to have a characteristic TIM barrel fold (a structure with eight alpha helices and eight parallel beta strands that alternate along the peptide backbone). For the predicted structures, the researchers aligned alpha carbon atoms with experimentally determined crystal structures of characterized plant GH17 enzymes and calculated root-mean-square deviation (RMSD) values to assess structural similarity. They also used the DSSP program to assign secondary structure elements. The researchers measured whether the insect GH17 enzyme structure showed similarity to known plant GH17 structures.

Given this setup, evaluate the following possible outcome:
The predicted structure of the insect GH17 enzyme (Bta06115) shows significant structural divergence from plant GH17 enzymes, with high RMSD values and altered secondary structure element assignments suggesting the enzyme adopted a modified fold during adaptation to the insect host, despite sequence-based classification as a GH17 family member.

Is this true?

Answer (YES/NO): NO